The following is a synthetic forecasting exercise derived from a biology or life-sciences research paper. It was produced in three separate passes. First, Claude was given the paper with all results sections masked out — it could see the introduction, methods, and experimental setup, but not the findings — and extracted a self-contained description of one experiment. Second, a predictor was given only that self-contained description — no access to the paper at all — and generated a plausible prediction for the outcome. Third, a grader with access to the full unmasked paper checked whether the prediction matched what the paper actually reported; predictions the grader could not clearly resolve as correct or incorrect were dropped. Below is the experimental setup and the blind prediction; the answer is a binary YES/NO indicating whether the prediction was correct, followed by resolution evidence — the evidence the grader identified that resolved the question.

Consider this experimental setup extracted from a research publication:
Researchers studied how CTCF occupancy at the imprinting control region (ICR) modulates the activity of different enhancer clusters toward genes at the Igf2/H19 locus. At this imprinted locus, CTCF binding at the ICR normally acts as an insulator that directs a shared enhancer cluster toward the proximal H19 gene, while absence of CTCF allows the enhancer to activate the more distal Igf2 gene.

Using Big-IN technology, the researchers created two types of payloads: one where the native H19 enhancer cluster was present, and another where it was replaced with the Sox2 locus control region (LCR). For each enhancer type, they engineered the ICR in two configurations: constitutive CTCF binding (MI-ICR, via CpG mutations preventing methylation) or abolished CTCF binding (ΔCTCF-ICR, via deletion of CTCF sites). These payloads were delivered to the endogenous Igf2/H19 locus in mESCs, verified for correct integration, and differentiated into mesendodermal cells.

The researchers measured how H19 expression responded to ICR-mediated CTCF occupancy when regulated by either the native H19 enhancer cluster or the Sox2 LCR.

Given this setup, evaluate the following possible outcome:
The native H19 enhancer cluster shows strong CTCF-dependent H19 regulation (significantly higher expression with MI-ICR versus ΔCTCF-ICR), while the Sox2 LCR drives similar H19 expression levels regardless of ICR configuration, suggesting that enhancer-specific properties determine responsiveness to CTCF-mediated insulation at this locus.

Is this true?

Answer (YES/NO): NO